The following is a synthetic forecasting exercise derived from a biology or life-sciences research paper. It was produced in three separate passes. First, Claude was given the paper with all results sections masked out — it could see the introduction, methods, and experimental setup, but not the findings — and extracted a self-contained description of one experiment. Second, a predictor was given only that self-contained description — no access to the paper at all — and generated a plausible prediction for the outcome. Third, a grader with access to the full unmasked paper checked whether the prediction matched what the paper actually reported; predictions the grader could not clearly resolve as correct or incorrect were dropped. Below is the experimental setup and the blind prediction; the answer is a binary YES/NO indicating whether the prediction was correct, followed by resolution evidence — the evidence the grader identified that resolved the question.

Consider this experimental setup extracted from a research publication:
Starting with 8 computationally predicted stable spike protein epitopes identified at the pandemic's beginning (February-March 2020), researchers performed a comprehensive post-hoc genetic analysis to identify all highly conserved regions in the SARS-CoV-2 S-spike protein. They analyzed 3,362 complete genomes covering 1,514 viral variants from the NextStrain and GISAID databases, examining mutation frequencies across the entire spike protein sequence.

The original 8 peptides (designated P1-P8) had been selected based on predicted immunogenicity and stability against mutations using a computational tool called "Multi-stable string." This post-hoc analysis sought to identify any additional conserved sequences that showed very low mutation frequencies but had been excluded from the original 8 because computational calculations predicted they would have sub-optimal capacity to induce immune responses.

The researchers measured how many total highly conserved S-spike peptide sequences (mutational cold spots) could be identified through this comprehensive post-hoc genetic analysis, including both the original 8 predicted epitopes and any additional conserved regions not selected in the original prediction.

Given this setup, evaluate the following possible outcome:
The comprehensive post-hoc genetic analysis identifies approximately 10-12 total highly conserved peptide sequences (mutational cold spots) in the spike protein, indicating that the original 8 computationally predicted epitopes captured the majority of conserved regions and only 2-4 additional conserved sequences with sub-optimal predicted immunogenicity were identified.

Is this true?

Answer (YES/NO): NO